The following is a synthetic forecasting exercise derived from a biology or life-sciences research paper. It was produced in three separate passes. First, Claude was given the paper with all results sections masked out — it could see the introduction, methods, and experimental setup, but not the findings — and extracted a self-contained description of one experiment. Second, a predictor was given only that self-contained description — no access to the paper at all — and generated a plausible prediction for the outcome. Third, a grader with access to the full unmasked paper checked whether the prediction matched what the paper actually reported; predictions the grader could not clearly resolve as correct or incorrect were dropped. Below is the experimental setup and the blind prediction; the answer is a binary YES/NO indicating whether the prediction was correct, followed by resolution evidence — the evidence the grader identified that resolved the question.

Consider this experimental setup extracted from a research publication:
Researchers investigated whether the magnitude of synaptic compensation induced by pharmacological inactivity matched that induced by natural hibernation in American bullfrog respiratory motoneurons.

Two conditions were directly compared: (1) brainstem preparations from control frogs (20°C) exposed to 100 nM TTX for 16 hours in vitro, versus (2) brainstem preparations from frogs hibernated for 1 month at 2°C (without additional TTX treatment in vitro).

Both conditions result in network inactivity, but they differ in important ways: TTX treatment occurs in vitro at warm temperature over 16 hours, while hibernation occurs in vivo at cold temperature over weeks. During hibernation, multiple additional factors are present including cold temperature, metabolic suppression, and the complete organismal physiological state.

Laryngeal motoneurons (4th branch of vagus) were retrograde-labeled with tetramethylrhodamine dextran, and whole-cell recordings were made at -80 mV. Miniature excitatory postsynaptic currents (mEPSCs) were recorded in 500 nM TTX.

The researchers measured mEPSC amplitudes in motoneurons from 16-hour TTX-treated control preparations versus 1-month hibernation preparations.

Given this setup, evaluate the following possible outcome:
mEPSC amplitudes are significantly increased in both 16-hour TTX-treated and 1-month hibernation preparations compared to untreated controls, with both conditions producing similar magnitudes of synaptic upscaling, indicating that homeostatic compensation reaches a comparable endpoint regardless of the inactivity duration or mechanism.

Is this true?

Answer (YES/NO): YES